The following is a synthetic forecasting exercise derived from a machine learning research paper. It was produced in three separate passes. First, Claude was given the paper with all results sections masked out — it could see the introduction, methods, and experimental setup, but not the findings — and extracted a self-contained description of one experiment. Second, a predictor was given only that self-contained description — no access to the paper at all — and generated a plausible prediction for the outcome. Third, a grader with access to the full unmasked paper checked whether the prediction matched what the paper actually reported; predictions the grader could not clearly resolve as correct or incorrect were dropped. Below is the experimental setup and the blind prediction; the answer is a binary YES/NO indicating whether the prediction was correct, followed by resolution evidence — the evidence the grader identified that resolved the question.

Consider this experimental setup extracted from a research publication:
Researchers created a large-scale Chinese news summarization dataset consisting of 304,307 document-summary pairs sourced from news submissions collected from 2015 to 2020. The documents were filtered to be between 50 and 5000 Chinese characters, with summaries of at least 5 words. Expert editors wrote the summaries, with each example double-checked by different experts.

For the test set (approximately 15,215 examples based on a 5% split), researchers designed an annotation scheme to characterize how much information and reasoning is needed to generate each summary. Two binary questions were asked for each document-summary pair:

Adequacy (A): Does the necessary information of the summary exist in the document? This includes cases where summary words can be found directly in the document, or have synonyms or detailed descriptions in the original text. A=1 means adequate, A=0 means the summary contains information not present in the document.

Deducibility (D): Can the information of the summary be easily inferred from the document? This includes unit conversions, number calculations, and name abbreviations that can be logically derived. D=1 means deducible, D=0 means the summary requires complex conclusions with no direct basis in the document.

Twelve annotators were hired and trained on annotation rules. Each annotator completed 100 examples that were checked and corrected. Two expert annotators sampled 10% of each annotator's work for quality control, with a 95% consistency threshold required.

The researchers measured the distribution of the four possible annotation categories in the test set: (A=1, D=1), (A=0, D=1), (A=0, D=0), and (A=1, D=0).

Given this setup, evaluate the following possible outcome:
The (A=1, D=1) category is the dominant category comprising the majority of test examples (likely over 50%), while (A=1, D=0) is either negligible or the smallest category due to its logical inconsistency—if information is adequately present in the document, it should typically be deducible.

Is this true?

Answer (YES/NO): YES